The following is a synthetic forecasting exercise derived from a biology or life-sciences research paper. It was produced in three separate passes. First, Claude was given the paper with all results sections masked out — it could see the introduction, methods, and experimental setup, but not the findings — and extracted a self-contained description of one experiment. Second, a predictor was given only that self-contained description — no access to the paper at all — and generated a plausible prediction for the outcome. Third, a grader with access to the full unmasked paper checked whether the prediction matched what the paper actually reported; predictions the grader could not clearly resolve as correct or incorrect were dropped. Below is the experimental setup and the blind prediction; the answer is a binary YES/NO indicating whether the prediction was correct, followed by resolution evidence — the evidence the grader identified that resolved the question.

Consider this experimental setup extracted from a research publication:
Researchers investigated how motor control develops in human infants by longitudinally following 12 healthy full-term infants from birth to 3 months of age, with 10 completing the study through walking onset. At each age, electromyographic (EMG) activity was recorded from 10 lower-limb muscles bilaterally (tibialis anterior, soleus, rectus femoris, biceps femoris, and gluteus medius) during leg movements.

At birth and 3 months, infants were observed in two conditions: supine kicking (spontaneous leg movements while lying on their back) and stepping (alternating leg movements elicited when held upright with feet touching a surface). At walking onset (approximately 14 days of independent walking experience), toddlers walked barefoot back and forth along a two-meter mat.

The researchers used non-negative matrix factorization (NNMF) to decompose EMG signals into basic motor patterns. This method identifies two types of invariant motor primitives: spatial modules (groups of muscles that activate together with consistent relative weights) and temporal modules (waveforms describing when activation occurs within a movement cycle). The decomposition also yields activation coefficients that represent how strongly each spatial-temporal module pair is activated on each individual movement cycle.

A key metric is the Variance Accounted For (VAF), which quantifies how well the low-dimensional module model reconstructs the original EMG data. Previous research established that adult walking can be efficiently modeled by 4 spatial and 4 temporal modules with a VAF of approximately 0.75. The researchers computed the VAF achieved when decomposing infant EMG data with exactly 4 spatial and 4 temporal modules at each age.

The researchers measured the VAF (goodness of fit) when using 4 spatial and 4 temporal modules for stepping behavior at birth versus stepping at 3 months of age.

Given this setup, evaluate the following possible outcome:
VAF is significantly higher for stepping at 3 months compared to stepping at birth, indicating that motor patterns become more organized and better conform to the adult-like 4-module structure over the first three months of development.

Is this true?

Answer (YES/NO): NO